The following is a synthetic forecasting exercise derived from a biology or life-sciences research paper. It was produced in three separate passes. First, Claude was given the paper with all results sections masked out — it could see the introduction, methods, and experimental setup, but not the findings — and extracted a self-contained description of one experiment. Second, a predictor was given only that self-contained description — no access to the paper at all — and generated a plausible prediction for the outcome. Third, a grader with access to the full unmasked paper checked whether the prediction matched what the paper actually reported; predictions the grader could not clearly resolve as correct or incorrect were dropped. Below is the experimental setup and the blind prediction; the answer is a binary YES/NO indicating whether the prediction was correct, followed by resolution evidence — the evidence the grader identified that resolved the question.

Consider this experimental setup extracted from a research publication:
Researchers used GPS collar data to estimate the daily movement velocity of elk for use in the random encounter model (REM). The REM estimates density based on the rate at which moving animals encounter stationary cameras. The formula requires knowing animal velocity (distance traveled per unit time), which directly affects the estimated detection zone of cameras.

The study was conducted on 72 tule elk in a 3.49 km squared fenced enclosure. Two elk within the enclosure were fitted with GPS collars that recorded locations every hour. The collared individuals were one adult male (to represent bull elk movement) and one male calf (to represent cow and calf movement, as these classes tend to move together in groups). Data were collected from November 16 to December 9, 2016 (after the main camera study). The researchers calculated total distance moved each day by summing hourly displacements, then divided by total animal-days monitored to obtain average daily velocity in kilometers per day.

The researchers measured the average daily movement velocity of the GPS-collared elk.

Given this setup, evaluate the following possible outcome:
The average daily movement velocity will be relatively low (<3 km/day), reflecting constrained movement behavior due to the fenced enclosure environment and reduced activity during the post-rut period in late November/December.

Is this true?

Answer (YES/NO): YES